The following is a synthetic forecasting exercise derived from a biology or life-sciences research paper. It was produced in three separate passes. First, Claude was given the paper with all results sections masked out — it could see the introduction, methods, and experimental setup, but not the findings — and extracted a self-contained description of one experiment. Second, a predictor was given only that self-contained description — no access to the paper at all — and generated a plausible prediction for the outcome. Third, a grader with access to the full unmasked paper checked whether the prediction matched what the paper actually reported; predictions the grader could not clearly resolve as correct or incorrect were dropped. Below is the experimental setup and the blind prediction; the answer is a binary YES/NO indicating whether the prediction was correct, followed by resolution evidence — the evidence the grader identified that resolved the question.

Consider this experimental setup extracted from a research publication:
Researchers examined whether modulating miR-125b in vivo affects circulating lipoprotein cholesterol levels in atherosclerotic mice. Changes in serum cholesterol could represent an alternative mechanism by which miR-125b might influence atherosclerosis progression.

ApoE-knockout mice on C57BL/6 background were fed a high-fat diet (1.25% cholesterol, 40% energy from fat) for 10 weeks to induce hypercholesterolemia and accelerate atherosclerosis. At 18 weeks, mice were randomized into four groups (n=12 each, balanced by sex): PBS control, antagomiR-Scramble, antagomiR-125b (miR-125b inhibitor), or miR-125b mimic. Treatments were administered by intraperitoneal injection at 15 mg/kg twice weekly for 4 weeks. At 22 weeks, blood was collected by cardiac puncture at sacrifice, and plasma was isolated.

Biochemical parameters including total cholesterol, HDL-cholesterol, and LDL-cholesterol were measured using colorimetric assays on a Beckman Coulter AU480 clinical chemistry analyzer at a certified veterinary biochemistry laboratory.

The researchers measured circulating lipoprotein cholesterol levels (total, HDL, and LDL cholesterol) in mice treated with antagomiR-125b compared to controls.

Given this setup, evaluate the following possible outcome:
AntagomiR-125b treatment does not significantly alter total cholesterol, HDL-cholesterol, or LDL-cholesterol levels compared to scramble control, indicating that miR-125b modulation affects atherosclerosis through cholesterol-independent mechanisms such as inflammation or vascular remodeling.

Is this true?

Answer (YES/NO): YES